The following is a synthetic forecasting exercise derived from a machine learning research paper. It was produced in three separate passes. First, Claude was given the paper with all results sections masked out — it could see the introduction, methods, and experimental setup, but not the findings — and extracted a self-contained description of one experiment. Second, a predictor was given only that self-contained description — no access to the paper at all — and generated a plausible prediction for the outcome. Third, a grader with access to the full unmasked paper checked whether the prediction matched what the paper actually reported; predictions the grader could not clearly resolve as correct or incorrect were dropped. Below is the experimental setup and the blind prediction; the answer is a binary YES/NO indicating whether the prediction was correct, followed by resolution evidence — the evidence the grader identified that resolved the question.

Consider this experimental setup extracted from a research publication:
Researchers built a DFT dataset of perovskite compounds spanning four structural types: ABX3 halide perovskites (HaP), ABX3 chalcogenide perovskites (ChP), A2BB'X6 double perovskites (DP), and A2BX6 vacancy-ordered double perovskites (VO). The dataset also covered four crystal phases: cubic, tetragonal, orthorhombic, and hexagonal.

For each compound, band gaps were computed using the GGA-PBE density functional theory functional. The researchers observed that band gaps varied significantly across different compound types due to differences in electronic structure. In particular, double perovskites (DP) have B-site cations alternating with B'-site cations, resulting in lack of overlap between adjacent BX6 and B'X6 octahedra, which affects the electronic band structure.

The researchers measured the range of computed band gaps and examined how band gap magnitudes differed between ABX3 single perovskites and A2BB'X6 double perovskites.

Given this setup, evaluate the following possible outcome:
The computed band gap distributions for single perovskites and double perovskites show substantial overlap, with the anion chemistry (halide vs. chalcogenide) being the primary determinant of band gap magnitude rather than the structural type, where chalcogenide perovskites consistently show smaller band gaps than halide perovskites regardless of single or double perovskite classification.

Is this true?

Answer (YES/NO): NO